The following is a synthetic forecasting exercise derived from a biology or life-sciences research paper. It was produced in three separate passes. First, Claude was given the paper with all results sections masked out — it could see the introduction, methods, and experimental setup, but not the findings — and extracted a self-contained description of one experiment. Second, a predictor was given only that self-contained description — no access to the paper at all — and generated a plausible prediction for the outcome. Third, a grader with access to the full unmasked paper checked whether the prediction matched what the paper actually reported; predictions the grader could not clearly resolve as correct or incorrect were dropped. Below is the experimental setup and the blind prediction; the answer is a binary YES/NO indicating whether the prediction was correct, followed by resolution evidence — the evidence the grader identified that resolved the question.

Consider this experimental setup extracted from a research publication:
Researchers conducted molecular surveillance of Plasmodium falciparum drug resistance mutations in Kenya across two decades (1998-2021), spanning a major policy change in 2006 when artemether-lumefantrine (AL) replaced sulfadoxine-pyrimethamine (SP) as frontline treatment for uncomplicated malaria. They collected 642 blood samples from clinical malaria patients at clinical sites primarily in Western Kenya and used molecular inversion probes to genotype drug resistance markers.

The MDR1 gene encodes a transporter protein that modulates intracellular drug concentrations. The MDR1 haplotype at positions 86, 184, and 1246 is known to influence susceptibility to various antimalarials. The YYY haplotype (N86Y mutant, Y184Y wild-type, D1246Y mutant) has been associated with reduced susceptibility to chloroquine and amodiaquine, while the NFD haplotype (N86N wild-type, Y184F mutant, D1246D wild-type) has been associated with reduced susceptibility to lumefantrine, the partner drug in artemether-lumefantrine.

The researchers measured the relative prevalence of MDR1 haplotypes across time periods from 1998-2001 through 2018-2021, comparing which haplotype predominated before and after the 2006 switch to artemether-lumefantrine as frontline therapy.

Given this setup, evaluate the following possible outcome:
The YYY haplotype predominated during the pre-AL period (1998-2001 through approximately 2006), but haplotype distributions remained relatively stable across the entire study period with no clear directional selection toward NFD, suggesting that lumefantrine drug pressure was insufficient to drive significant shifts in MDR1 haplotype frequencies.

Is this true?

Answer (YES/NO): NO